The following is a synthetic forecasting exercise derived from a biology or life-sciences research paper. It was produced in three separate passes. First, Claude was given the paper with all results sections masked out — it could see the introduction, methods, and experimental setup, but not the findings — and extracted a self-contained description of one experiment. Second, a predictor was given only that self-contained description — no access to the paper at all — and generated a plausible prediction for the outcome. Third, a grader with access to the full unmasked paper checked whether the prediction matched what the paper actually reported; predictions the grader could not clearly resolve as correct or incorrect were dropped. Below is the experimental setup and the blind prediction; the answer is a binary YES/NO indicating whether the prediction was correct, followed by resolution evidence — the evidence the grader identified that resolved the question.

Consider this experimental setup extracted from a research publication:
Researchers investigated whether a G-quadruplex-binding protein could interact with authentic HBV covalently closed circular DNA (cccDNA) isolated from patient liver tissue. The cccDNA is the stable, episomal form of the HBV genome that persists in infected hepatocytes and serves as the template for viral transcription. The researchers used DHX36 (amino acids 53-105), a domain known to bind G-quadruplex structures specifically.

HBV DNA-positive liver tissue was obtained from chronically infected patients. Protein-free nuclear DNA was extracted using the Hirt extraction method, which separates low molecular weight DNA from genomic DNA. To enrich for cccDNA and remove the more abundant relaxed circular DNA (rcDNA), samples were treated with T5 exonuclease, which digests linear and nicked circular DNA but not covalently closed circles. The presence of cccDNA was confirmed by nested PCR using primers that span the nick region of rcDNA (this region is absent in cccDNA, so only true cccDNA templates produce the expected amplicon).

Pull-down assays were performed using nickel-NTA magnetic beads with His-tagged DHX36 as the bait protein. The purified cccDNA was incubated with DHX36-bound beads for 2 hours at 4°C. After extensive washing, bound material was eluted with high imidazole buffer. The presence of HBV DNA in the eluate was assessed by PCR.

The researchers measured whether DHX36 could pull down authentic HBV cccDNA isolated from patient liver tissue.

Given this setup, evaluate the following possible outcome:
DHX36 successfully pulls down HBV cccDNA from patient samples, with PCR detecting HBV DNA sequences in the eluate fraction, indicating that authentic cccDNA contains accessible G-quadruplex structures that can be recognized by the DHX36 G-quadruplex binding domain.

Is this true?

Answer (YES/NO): YES